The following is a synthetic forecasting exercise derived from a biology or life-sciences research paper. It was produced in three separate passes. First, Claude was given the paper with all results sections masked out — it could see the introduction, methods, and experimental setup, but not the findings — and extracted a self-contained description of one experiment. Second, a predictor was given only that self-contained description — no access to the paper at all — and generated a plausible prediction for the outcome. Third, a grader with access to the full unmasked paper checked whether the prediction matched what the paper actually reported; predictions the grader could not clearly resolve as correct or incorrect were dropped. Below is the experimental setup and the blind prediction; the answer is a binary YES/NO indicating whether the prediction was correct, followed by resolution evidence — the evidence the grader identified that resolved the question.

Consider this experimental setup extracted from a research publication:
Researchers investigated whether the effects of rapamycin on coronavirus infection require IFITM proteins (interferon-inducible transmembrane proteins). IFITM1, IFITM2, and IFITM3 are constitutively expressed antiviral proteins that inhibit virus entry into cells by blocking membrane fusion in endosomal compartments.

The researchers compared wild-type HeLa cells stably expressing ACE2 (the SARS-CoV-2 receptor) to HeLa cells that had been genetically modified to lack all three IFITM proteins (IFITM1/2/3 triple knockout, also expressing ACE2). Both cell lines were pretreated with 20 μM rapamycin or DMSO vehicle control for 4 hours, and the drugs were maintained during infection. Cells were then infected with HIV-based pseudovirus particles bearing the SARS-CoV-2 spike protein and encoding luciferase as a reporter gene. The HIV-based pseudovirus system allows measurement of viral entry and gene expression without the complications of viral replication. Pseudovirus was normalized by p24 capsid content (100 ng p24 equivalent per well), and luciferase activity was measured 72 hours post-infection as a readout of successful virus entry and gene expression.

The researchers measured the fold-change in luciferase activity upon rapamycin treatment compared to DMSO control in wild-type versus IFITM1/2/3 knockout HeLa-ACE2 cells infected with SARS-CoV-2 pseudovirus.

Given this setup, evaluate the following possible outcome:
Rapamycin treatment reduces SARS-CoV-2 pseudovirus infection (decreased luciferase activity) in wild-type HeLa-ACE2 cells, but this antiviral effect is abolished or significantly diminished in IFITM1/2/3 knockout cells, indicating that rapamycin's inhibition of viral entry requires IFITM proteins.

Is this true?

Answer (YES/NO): NO